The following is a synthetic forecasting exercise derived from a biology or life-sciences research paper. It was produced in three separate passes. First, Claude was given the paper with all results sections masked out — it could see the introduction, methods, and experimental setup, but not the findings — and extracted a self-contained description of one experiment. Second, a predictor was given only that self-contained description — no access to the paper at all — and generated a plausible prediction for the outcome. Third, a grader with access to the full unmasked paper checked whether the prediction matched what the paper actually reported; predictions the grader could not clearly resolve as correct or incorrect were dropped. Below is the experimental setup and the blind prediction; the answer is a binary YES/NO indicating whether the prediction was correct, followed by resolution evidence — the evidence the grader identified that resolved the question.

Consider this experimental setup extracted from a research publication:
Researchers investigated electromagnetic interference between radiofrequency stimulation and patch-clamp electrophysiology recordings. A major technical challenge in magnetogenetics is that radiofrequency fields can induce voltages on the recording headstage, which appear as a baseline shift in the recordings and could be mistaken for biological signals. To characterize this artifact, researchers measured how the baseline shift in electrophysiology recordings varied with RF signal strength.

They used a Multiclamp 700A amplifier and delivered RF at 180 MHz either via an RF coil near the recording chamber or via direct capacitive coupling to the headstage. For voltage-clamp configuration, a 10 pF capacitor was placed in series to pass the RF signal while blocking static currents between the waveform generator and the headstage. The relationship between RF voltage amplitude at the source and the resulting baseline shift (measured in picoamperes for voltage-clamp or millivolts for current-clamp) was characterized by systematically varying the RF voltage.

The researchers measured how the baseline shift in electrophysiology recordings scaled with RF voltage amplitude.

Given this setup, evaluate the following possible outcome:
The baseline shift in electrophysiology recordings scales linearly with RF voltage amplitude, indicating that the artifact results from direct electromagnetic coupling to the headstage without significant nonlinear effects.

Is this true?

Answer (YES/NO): NO